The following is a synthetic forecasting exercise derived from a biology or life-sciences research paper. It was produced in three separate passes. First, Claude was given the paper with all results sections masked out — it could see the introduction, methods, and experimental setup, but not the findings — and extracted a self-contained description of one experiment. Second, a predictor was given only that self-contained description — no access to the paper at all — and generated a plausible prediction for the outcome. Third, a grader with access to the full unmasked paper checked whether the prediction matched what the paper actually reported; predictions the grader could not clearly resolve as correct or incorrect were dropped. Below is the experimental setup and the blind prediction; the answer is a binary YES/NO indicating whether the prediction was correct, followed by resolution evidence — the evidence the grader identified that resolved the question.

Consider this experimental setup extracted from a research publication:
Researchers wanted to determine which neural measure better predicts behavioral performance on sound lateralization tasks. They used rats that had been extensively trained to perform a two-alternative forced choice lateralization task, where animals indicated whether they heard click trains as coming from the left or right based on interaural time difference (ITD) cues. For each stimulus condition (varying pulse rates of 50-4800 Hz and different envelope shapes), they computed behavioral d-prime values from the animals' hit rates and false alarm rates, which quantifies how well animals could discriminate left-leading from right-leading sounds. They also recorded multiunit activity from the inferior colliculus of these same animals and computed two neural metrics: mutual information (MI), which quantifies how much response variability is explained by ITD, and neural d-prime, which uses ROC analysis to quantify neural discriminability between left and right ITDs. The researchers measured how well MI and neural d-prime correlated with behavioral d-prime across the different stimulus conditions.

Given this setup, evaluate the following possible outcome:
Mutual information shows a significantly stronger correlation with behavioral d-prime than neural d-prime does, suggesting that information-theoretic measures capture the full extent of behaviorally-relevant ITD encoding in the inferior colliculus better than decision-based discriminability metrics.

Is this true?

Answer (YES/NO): NO